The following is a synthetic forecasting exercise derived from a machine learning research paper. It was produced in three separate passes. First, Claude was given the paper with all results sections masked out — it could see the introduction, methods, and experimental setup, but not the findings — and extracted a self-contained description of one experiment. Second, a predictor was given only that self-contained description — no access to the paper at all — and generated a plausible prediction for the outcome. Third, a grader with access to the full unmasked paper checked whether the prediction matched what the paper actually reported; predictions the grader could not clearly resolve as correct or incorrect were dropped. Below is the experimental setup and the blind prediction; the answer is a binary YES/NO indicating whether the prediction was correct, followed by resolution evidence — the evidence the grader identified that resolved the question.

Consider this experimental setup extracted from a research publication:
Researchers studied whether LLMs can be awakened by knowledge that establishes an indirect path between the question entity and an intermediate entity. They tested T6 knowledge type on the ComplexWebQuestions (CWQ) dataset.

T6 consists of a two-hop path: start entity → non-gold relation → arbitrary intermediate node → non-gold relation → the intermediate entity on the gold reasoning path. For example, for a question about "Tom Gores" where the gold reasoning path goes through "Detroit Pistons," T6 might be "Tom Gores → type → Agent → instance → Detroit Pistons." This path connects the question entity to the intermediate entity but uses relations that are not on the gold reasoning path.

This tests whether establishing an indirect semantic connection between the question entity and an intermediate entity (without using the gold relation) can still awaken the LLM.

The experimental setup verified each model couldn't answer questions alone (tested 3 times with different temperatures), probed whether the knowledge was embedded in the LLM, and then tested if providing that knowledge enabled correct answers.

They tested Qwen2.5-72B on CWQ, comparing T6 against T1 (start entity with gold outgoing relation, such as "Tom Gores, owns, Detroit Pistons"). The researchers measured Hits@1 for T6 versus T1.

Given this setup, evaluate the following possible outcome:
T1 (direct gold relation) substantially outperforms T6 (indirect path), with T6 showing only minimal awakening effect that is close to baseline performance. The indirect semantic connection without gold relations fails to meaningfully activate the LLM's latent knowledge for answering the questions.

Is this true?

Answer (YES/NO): NO